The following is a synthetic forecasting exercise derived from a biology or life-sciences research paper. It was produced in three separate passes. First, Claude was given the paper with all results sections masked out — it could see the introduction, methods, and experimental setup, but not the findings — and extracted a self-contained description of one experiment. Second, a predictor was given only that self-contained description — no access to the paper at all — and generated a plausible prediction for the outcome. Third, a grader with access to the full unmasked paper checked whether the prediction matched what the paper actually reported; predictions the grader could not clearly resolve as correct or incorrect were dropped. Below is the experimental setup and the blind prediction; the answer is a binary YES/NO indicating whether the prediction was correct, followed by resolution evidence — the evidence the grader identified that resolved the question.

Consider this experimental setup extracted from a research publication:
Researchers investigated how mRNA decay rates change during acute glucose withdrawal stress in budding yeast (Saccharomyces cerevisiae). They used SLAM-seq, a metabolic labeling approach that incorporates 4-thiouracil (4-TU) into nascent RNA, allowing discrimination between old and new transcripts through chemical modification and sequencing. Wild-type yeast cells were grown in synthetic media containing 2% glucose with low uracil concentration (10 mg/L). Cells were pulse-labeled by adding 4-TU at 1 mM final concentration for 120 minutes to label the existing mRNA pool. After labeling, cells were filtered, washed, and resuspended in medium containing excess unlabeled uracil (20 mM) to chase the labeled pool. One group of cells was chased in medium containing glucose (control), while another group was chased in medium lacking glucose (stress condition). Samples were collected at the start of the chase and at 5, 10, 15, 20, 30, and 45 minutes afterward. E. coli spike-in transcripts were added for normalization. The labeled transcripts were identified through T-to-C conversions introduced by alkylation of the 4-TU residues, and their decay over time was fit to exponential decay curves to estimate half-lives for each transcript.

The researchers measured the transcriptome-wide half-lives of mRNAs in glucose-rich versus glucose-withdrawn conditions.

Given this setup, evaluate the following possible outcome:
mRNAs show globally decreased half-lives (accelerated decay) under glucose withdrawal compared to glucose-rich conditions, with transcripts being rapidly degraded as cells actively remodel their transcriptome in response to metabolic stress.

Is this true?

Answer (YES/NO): NO